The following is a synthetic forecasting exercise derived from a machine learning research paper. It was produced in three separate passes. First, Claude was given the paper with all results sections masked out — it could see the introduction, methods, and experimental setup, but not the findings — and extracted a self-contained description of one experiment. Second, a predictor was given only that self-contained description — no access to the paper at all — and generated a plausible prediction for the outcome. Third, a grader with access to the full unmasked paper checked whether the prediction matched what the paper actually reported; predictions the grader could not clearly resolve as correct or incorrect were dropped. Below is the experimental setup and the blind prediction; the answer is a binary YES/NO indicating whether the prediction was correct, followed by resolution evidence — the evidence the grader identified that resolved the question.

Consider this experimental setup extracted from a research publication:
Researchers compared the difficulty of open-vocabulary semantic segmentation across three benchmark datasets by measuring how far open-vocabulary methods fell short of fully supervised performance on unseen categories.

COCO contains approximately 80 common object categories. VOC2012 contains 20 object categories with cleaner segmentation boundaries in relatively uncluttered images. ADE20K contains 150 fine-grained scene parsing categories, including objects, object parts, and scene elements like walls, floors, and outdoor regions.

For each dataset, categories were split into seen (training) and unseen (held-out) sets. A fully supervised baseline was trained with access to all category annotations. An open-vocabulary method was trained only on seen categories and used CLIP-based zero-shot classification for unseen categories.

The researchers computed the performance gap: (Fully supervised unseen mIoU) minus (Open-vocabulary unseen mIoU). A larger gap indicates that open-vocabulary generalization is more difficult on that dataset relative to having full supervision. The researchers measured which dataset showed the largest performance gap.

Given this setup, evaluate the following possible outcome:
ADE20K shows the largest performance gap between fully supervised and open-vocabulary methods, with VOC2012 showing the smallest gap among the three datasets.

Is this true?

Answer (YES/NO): NO